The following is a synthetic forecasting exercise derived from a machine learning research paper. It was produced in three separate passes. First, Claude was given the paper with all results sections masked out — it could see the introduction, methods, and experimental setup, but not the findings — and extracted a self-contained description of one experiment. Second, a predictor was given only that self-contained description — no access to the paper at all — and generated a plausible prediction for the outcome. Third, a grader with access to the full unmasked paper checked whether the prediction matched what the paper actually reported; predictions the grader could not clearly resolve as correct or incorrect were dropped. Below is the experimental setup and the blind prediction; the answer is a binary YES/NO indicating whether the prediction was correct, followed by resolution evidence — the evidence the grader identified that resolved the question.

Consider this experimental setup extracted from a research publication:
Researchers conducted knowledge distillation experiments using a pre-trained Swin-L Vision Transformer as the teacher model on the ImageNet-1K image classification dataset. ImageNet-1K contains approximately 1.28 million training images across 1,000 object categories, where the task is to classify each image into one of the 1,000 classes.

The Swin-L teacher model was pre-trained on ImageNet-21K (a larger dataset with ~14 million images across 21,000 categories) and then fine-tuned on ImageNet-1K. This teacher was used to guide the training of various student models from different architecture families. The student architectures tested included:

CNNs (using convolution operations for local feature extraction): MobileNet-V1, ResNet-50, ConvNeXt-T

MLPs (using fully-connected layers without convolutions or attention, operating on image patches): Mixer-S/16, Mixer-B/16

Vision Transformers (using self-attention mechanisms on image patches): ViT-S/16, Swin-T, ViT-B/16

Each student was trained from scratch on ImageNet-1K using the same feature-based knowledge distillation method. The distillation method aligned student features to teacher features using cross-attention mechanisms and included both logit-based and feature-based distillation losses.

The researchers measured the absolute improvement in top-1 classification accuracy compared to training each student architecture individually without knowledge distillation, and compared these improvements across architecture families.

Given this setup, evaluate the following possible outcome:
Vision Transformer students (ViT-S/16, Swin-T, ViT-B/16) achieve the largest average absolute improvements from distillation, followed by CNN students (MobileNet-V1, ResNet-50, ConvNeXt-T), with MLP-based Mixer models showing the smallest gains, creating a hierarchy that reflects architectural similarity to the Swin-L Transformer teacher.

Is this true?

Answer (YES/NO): NO